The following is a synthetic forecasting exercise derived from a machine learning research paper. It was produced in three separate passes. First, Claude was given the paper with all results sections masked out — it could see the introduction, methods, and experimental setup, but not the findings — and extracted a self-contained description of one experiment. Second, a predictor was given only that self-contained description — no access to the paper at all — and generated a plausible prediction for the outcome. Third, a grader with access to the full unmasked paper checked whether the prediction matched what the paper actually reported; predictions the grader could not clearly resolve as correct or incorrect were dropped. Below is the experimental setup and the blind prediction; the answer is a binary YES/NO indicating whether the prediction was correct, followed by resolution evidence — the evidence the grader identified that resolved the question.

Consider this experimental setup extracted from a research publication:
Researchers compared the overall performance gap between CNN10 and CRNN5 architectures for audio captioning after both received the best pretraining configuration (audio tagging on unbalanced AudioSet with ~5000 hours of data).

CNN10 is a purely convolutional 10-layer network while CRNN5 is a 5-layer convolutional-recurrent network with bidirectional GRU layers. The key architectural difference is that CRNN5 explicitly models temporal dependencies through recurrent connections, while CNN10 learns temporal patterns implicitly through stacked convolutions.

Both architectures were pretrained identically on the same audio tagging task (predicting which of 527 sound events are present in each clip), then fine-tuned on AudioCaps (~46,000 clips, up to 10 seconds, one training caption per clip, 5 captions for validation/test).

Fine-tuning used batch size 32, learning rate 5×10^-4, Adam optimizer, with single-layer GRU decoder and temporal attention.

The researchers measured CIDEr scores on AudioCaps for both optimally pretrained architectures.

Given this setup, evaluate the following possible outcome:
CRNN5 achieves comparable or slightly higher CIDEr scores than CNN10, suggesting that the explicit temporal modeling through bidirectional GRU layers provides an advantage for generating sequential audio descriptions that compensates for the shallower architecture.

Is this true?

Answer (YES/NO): NO